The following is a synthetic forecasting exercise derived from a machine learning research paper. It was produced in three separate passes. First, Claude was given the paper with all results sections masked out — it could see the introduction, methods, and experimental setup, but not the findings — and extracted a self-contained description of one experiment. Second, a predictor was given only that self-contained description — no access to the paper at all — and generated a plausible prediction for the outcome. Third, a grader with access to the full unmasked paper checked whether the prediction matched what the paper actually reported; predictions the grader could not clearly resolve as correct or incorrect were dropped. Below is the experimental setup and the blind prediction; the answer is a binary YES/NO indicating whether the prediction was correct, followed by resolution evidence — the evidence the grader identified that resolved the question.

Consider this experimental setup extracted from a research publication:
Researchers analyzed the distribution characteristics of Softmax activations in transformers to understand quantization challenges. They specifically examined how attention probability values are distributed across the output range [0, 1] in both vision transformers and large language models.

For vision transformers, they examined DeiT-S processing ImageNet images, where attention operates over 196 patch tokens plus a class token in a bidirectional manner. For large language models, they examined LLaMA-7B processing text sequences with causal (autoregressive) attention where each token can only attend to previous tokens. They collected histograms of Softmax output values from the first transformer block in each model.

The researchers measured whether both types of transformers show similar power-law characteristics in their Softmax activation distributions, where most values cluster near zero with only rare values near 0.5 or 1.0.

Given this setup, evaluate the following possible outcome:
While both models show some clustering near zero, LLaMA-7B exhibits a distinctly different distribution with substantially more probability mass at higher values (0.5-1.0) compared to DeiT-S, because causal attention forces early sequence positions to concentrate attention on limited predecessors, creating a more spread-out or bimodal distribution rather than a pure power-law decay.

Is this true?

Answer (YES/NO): NO